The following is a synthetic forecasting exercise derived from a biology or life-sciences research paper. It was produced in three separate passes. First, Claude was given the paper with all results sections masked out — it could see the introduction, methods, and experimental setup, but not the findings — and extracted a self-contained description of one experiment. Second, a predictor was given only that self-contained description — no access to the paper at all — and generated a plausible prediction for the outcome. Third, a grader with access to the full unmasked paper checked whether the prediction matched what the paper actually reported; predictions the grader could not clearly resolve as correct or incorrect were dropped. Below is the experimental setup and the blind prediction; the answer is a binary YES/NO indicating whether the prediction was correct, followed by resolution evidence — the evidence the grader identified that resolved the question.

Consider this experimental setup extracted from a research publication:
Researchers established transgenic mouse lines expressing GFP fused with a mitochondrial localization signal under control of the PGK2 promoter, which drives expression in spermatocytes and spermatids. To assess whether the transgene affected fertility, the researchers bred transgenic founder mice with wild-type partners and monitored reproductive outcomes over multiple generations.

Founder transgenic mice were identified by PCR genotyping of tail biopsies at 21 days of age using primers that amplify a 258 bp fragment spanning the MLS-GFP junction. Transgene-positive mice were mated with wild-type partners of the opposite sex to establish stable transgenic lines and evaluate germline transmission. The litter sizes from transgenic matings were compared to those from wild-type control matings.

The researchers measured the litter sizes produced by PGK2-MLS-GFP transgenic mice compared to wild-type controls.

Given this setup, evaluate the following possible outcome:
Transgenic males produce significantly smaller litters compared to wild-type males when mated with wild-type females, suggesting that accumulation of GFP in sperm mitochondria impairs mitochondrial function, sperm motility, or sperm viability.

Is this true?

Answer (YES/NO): NO